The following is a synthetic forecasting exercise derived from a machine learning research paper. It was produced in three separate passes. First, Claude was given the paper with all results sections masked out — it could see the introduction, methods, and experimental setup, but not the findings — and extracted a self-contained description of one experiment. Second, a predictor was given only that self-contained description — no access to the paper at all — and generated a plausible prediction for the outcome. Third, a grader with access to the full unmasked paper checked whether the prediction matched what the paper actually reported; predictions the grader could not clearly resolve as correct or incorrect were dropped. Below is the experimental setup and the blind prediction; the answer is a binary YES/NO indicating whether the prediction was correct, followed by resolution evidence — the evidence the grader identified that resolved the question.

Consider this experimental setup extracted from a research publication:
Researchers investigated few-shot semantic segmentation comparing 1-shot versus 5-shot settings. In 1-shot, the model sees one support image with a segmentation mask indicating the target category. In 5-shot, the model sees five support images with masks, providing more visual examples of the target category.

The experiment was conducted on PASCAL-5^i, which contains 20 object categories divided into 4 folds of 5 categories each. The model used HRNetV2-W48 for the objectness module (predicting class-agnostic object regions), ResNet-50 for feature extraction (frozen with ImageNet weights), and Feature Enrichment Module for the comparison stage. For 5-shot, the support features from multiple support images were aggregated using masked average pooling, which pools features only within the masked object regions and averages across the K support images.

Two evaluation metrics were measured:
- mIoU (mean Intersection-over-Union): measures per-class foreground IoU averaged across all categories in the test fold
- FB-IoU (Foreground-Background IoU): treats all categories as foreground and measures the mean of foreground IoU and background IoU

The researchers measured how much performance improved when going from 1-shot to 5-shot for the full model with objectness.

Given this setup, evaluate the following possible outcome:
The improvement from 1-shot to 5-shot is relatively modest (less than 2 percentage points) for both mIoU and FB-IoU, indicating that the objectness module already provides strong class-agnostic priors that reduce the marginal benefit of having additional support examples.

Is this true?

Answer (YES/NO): YES